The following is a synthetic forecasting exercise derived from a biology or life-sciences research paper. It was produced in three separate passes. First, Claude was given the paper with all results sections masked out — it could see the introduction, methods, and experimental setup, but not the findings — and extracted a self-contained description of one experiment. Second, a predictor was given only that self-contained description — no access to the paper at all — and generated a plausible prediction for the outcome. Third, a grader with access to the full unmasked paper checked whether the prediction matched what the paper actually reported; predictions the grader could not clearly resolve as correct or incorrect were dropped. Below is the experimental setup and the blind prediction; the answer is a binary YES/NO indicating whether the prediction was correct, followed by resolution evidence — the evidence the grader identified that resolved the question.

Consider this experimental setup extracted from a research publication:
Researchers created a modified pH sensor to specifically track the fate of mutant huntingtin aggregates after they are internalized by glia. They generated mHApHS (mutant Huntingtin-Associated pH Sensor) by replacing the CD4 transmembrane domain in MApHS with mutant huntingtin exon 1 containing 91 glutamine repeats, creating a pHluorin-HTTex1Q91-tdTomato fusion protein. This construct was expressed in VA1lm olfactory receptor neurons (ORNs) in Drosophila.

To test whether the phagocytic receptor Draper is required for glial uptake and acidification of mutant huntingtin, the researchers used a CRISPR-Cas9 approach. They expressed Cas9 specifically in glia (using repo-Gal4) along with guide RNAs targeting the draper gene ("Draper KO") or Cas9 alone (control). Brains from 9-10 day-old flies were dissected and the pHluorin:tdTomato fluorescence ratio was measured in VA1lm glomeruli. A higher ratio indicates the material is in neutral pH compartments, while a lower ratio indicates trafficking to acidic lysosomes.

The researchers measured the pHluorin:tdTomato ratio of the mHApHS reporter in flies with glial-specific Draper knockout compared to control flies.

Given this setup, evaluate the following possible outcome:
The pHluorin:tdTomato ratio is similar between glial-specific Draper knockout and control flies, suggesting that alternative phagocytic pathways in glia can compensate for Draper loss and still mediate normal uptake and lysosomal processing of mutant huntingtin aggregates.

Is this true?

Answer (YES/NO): NO